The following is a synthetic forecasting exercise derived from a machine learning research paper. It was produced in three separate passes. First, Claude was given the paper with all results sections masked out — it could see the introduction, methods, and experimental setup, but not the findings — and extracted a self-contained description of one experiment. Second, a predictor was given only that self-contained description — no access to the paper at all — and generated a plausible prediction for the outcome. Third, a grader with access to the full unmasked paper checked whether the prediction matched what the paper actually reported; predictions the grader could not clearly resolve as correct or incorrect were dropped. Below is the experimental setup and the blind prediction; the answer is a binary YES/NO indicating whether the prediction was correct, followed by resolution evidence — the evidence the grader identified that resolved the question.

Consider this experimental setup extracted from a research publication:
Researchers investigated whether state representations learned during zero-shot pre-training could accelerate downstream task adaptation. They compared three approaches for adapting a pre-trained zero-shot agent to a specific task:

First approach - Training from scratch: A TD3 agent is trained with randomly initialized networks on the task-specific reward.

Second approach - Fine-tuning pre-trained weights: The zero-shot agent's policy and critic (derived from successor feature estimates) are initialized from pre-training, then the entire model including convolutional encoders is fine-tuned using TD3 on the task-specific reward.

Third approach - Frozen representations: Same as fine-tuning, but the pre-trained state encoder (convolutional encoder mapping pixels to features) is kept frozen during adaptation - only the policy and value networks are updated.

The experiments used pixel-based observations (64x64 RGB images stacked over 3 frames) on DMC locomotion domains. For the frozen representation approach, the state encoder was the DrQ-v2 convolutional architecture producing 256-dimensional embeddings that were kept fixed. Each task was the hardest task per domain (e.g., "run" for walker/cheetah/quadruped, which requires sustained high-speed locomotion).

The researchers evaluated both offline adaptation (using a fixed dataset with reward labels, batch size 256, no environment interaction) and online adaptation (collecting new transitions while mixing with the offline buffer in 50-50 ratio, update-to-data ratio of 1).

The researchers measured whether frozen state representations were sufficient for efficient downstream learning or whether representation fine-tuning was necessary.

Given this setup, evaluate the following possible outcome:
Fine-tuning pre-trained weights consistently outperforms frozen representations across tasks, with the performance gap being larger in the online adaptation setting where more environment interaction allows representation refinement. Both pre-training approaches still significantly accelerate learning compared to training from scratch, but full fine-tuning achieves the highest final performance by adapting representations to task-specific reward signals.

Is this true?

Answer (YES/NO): NO